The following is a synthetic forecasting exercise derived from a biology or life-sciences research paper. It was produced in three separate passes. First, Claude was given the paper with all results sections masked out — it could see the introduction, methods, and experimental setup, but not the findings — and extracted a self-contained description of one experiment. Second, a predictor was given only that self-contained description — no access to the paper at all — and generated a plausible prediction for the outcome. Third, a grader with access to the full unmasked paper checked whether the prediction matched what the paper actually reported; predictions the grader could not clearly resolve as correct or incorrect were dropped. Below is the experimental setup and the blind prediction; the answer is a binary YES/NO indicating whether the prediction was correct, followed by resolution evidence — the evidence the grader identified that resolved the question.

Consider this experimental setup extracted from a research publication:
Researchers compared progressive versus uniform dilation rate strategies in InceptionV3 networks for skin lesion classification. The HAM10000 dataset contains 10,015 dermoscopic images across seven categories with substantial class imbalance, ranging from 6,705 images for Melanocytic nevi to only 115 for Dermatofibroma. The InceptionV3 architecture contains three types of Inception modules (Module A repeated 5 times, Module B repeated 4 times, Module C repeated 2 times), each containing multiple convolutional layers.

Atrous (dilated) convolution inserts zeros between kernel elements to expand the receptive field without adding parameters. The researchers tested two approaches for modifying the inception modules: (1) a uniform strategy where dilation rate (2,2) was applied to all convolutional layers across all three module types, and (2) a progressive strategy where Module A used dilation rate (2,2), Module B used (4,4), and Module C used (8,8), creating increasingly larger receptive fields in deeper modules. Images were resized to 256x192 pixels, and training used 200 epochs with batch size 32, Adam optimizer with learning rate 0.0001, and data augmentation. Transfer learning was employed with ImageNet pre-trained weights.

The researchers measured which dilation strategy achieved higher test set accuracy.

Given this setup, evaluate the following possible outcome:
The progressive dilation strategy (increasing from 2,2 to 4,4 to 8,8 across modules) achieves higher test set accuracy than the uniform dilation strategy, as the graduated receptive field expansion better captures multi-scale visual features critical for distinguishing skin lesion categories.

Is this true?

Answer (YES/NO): NO